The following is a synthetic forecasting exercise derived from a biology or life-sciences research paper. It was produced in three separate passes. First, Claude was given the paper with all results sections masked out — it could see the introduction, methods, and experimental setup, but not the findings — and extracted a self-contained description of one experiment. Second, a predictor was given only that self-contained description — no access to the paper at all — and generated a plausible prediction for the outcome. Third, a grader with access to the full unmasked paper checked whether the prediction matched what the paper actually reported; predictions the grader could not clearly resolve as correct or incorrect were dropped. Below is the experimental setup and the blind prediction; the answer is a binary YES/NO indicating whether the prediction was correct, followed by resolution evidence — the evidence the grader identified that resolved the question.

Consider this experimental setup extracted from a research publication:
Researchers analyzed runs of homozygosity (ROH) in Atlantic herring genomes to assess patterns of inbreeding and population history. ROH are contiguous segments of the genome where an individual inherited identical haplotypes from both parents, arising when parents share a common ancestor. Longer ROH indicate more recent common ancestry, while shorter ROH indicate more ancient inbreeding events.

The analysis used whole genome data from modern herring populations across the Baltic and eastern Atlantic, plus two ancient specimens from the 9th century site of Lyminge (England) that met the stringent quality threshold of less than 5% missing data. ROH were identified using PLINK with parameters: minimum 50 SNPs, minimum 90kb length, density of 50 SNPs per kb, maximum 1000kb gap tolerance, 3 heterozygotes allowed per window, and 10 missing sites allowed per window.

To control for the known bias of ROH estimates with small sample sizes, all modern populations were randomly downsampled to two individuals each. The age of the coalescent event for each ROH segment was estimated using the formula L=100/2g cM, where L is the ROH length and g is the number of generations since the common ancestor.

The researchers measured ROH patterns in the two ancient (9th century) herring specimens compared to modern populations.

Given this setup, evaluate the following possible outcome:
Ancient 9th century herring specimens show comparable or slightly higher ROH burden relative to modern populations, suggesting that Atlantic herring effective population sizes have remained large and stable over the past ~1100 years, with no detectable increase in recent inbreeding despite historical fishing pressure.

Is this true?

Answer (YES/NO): NO